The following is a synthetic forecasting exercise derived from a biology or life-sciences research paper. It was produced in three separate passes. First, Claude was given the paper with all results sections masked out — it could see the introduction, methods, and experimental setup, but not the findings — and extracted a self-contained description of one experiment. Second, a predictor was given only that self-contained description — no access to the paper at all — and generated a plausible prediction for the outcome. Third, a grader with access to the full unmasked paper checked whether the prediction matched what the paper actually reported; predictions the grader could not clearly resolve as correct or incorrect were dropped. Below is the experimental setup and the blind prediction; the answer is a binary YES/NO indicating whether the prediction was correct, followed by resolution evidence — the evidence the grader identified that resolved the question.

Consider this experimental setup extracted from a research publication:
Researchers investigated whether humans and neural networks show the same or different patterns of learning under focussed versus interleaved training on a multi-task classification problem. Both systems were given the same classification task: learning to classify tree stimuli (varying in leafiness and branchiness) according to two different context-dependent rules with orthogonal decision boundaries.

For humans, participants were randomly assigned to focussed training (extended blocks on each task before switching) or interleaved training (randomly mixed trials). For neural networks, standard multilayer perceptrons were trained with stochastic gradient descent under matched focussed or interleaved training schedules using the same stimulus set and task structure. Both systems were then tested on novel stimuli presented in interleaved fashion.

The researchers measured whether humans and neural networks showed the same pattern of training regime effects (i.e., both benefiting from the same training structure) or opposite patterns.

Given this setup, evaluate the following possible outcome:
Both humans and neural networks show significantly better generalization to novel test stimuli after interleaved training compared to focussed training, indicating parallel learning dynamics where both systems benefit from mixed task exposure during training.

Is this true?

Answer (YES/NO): NO